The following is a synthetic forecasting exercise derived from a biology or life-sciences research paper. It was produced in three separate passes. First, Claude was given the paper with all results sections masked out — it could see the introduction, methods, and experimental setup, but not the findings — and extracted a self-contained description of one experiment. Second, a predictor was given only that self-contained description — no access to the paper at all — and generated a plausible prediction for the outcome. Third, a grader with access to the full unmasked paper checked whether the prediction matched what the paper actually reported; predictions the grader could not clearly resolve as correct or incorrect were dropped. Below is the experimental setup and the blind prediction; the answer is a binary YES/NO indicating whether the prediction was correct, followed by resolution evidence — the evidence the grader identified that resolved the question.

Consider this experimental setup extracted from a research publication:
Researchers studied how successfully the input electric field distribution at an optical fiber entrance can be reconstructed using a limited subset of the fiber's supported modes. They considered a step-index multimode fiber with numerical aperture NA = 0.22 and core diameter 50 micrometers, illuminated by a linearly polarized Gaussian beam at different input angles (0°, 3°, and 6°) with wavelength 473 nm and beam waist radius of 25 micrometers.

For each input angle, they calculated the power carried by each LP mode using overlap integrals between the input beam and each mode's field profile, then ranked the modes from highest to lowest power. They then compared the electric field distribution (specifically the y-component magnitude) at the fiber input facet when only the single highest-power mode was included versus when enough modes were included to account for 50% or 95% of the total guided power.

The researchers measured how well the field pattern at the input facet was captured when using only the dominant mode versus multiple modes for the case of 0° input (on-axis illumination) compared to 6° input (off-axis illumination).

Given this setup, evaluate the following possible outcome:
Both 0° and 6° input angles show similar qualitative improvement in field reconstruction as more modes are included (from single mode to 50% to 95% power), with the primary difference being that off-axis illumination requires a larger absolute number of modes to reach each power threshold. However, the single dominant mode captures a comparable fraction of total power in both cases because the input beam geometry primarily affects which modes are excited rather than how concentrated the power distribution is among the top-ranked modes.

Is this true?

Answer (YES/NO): NO